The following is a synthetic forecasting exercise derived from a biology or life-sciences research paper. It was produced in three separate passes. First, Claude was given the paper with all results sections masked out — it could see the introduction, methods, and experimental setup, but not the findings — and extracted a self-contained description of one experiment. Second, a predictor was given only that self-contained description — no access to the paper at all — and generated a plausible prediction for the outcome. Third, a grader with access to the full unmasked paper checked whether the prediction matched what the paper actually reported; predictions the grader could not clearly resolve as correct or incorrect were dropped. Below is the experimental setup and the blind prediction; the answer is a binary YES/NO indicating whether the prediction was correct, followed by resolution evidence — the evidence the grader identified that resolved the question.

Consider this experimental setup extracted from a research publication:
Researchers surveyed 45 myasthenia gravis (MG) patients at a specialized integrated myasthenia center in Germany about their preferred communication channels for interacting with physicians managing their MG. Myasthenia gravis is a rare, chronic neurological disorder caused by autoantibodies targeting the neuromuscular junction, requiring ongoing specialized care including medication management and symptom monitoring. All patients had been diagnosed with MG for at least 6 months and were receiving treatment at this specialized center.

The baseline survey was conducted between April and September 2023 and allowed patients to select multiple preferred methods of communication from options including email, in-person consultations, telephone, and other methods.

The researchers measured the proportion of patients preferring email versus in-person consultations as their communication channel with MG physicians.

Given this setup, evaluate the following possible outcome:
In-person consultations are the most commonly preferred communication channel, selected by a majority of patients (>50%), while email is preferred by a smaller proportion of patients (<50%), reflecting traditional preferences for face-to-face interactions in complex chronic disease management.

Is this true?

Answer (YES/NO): NO